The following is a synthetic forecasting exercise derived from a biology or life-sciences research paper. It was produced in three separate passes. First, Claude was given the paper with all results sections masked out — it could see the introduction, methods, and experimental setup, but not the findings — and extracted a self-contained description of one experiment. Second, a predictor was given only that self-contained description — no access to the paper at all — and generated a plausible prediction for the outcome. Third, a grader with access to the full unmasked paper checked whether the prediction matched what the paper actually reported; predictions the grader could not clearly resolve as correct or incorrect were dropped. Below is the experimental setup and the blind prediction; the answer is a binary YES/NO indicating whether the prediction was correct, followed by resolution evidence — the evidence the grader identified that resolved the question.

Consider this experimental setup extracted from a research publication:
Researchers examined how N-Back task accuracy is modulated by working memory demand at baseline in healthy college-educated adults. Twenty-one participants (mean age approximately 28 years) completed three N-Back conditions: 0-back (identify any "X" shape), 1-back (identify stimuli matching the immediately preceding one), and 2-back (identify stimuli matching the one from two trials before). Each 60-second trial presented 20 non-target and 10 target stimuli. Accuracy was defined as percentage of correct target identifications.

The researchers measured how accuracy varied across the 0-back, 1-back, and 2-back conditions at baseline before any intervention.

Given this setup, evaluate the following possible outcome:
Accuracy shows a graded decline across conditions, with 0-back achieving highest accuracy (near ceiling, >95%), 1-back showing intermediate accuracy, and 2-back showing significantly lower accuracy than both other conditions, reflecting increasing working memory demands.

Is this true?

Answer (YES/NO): NO